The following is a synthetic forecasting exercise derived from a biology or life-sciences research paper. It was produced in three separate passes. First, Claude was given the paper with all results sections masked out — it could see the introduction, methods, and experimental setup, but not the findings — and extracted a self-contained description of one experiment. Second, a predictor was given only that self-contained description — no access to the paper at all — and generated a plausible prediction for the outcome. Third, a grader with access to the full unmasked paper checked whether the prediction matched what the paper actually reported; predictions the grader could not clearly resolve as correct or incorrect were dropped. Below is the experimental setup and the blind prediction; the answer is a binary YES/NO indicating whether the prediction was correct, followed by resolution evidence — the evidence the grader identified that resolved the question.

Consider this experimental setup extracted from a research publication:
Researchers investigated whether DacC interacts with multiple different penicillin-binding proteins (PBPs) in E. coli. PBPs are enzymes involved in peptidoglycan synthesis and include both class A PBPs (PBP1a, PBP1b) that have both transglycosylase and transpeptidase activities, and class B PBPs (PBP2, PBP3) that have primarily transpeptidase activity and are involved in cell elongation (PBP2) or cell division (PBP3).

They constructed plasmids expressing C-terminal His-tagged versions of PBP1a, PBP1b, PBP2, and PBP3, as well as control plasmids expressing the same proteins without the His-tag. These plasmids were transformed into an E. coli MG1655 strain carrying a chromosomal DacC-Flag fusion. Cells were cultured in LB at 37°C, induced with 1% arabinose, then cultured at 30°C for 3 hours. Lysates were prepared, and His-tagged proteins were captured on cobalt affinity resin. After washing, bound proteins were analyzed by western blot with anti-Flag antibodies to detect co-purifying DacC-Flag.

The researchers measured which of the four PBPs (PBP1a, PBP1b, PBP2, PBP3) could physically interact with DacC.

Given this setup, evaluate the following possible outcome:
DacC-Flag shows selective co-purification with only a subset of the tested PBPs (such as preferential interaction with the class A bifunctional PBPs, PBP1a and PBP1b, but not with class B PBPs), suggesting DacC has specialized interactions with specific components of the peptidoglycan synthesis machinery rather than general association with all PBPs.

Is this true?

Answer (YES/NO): NO